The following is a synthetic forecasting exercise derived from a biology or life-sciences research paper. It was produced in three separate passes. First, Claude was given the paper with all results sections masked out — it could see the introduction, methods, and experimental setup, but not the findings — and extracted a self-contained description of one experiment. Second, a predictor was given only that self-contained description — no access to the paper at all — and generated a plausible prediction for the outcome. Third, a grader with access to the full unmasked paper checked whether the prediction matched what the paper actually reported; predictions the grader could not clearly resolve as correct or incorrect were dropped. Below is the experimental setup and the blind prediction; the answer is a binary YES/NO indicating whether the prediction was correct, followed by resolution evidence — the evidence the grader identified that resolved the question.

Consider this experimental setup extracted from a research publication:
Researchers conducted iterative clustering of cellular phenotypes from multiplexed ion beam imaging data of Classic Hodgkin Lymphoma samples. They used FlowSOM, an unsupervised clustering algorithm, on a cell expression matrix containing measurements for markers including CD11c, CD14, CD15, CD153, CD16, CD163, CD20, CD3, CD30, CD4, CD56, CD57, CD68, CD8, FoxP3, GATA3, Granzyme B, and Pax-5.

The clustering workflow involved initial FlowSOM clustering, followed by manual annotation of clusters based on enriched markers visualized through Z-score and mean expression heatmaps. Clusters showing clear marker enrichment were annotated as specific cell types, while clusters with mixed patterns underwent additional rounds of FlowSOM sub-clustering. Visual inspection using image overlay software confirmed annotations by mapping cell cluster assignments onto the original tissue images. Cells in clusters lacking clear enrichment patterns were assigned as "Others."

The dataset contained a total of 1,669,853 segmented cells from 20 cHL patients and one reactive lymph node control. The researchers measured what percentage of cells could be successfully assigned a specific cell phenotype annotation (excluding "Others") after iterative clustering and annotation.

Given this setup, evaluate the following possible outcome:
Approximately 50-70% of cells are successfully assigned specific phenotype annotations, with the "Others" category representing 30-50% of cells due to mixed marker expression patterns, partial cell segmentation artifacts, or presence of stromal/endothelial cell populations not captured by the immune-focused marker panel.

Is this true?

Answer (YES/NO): NO